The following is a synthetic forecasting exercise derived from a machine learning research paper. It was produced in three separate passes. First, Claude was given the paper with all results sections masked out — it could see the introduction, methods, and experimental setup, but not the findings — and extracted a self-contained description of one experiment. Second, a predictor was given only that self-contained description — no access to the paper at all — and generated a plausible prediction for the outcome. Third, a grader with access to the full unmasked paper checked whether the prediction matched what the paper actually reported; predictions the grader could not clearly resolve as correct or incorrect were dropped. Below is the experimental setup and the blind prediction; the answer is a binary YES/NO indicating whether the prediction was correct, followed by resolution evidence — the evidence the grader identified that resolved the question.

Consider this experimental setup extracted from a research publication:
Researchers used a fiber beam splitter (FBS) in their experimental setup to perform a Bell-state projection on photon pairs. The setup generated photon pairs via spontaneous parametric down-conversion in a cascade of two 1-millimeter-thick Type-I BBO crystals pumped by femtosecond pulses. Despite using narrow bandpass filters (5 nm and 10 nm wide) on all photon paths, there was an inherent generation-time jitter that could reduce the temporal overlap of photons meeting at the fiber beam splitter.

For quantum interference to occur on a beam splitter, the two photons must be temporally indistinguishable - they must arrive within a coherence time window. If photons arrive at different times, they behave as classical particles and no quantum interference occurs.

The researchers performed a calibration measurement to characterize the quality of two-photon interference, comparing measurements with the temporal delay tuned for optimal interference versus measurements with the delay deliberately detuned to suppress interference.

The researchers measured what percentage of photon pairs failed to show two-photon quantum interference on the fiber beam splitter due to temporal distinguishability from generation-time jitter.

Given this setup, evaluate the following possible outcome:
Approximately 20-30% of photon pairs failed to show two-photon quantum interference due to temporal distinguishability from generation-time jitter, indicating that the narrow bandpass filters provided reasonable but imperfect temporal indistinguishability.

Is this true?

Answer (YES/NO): NO